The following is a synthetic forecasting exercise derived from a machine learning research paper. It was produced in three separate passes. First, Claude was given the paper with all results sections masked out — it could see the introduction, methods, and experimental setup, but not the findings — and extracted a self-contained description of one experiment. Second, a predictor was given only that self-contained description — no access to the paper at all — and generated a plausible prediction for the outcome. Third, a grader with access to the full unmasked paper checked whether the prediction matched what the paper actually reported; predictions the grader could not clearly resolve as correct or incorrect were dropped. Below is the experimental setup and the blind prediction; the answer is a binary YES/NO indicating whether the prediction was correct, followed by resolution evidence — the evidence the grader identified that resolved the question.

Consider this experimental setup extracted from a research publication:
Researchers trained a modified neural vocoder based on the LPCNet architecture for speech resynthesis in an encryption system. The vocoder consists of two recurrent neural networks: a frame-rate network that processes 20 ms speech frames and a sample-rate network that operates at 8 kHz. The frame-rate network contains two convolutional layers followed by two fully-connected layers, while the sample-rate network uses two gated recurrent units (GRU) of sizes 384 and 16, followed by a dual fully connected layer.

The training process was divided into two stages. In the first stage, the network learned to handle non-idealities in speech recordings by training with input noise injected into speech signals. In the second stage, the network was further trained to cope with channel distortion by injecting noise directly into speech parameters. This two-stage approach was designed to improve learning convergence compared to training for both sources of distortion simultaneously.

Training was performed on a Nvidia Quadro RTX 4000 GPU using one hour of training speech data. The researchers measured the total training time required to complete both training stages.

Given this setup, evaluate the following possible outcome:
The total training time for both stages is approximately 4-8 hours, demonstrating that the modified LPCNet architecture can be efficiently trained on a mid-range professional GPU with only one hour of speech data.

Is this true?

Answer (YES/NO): NO